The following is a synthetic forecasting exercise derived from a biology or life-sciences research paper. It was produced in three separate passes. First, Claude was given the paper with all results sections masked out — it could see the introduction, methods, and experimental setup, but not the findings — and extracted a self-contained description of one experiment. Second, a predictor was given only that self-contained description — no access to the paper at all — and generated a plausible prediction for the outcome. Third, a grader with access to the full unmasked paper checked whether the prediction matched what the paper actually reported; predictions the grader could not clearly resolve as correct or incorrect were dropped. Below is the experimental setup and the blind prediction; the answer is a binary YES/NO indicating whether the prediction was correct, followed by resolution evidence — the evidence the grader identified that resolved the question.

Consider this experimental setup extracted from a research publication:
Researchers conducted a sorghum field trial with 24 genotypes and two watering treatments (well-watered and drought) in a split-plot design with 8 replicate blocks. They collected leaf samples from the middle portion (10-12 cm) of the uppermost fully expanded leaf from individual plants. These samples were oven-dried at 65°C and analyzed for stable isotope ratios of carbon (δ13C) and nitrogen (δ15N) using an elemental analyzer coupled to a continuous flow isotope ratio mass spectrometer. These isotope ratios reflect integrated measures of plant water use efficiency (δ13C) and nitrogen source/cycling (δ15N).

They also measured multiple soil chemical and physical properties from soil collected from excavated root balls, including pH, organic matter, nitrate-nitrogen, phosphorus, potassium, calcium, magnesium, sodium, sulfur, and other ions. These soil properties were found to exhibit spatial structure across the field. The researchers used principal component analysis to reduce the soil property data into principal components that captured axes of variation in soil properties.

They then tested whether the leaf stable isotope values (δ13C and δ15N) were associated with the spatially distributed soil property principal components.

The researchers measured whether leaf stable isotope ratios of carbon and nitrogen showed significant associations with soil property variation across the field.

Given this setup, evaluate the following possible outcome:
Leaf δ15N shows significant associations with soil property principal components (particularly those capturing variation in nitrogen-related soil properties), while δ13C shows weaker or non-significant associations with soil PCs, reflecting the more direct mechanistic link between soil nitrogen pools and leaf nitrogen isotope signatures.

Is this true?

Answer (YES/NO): NO